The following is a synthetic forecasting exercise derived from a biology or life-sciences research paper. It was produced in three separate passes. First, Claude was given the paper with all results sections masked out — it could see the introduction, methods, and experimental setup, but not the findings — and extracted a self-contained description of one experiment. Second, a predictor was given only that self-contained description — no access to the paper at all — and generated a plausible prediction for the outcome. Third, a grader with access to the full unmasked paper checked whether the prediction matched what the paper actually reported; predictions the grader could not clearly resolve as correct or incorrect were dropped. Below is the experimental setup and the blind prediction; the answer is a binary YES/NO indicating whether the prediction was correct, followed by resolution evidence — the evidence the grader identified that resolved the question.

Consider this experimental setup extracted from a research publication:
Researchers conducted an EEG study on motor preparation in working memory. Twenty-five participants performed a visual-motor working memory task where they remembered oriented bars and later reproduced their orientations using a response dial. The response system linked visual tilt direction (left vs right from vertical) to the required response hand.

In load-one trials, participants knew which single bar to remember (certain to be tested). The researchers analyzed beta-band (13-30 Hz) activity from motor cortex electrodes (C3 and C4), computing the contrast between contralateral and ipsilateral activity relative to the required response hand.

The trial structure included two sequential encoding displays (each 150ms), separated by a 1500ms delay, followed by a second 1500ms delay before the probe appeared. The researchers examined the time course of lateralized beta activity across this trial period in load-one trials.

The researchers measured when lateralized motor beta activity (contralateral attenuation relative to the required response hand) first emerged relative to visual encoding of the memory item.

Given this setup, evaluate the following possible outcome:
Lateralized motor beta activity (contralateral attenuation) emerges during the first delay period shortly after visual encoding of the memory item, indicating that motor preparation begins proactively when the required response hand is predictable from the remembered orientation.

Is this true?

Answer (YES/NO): YES